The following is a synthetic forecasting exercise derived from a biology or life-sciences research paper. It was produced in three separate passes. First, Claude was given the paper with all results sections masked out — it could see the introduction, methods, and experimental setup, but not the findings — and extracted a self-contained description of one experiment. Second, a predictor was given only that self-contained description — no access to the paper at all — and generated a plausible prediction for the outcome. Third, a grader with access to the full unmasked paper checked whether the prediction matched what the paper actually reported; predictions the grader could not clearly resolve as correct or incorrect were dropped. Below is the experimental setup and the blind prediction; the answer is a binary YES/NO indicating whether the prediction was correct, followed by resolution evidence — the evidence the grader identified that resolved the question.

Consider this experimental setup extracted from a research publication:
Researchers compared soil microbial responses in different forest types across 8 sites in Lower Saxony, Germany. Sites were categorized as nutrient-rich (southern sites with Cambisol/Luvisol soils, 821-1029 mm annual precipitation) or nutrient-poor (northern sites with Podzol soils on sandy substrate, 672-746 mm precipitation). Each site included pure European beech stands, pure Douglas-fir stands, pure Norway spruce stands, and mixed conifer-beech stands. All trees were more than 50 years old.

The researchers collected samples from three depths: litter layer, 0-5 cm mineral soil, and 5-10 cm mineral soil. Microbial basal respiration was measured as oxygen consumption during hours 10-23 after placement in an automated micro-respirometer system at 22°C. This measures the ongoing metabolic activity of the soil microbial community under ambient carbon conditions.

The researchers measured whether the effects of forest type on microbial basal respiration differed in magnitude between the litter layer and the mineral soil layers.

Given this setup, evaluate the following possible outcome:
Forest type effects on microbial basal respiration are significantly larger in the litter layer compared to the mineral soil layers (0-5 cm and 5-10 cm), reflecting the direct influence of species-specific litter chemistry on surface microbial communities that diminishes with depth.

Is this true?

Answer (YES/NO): NO